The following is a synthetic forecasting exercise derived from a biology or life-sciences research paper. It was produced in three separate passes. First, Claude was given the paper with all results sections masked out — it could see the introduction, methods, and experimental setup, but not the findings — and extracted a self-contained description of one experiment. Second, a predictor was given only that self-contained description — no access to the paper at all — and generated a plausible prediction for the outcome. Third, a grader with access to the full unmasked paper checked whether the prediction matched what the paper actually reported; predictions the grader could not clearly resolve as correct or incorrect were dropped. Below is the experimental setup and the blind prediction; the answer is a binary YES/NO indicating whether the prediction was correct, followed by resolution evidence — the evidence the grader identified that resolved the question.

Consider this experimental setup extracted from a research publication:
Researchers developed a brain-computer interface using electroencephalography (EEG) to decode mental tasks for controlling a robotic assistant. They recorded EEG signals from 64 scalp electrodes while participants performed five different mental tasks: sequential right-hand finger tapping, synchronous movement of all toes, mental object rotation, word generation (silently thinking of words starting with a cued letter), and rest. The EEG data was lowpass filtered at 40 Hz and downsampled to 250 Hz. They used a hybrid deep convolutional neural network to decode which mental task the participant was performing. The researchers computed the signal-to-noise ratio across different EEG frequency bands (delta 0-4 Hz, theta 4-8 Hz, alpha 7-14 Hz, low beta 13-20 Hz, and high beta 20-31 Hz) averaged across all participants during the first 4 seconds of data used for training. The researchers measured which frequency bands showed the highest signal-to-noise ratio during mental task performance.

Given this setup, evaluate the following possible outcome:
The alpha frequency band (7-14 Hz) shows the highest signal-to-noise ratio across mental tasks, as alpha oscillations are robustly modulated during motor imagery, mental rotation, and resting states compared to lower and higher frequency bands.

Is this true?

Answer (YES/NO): NO